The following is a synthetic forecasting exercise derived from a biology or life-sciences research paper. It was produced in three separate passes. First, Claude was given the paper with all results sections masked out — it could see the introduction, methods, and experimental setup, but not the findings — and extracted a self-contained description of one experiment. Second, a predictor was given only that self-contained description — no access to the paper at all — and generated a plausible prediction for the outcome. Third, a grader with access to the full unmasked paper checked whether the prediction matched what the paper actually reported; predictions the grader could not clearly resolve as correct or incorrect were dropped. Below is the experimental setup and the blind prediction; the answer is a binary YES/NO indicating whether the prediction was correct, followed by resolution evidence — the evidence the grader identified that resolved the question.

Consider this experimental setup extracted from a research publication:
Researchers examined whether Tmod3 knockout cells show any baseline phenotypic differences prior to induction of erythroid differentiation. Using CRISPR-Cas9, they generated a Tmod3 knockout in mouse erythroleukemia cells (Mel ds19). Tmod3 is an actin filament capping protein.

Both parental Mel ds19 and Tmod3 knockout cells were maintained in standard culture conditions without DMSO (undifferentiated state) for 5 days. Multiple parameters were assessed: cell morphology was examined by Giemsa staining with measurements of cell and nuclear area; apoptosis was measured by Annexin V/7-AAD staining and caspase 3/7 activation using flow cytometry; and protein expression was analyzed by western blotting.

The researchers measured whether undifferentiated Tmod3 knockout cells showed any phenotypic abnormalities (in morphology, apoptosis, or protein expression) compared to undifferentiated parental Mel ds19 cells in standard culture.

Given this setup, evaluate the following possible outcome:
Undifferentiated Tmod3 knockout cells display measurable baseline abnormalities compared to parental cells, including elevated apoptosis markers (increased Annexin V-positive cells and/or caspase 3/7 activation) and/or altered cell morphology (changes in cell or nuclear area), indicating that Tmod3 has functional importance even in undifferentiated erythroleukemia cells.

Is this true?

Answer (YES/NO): NO